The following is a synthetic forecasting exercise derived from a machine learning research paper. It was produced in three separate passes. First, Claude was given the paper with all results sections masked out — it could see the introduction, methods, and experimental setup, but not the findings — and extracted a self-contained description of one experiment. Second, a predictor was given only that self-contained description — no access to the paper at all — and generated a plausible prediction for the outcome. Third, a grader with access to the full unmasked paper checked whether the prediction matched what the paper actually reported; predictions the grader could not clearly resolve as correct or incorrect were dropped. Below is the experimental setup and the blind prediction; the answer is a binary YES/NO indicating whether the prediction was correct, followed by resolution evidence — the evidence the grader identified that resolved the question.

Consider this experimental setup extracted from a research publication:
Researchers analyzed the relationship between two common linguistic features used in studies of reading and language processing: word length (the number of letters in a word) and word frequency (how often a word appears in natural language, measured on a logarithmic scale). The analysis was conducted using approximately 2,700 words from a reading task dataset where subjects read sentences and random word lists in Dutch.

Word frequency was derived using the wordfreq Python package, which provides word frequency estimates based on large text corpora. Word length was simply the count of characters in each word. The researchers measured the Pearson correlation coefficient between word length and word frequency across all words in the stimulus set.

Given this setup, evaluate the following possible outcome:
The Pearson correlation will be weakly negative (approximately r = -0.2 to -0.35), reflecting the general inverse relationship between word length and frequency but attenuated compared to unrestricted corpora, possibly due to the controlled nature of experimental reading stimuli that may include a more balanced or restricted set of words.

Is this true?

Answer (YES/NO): NO